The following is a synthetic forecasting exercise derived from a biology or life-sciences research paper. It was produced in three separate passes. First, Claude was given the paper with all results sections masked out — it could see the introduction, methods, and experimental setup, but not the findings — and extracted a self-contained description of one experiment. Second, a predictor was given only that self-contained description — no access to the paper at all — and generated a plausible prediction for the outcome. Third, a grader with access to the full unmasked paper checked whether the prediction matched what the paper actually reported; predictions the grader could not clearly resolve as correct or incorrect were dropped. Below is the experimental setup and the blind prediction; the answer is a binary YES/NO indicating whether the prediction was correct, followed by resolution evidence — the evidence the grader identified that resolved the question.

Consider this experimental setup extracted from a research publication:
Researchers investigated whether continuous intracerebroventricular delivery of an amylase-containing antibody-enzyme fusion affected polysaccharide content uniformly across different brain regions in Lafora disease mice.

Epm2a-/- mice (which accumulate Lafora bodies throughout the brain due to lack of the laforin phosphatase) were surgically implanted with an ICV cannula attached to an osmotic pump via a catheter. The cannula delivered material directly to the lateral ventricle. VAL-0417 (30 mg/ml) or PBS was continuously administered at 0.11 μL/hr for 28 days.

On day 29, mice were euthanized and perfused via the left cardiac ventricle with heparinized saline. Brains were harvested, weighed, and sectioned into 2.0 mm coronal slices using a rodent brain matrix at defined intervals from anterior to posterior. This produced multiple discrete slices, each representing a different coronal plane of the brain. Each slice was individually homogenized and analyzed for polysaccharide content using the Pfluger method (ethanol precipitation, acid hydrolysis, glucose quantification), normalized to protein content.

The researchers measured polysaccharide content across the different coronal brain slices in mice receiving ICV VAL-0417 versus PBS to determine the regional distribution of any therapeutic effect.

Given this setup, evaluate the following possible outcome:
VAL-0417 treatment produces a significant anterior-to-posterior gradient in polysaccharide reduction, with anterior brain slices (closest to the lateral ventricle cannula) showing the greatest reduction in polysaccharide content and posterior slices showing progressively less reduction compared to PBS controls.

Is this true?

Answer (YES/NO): NO